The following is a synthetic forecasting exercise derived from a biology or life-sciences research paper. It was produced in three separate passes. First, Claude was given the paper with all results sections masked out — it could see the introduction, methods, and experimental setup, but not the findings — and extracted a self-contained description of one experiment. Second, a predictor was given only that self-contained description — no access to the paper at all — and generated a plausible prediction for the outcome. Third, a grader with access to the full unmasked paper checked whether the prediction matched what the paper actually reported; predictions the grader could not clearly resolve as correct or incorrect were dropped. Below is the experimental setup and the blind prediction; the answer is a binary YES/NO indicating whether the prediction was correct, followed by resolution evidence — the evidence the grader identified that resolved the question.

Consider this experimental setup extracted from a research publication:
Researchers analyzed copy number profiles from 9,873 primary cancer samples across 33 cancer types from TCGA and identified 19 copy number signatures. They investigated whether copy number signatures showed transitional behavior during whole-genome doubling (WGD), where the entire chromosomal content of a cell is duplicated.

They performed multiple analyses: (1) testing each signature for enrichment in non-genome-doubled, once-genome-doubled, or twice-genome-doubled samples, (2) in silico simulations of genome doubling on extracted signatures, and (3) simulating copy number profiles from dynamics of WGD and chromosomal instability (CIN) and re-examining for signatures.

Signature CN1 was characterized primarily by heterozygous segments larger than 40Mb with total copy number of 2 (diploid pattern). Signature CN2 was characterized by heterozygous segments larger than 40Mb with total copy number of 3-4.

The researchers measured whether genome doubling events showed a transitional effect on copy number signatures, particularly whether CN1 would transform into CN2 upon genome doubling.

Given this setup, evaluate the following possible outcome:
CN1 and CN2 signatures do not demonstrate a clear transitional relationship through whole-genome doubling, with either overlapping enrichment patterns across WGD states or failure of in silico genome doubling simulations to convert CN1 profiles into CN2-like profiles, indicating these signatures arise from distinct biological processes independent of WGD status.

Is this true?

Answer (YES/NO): NO